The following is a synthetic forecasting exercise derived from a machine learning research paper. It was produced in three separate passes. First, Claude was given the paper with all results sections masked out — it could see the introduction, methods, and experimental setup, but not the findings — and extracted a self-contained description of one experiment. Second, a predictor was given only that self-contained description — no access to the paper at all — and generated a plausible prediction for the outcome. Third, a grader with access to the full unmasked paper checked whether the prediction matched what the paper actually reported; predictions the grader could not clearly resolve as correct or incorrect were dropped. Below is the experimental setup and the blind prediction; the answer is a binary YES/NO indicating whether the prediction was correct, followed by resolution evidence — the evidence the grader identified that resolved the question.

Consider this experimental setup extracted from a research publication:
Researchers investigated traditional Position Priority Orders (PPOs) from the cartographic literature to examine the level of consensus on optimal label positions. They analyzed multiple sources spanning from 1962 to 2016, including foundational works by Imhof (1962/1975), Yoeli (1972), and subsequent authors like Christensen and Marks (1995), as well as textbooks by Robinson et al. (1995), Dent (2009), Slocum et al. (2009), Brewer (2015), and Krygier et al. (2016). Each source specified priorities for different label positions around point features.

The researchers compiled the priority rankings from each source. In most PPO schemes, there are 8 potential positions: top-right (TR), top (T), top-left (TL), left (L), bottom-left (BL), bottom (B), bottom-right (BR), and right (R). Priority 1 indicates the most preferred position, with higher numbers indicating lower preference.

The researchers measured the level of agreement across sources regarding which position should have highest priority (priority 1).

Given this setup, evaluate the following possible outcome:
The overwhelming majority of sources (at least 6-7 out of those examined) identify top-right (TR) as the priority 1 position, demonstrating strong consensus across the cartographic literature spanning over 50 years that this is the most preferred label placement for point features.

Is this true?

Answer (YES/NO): YES